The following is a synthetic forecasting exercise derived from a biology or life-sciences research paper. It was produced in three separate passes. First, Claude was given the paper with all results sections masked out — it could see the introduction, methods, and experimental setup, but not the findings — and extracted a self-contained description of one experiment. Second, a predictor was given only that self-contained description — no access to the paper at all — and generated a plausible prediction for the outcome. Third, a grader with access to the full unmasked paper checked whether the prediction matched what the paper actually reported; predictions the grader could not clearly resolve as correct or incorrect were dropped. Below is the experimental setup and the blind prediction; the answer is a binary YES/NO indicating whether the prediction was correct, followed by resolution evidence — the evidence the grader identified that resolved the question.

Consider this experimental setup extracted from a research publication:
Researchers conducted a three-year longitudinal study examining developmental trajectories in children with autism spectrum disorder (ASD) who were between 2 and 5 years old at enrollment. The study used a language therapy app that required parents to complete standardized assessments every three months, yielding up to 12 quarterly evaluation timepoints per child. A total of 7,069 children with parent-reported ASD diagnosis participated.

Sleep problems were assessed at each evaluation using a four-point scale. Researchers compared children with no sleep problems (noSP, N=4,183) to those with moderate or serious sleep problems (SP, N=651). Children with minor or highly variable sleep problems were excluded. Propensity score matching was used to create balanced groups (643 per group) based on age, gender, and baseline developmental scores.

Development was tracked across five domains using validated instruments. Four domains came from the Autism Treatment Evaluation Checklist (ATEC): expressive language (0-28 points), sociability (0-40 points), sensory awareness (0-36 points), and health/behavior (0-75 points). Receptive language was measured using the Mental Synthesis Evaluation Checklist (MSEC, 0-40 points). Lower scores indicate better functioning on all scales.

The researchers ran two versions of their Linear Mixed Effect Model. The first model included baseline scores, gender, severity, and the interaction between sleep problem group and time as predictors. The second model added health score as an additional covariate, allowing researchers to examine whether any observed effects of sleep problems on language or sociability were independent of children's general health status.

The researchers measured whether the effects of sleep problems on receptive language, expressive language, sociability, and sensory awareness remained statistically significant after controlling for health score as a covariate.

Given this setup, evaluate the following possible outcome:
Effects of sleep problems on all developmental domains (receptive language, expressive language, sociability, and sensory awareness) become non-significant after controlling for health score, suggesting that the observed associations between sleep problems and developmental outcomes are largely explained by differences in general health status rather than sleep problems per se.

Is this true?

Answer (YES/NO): NO